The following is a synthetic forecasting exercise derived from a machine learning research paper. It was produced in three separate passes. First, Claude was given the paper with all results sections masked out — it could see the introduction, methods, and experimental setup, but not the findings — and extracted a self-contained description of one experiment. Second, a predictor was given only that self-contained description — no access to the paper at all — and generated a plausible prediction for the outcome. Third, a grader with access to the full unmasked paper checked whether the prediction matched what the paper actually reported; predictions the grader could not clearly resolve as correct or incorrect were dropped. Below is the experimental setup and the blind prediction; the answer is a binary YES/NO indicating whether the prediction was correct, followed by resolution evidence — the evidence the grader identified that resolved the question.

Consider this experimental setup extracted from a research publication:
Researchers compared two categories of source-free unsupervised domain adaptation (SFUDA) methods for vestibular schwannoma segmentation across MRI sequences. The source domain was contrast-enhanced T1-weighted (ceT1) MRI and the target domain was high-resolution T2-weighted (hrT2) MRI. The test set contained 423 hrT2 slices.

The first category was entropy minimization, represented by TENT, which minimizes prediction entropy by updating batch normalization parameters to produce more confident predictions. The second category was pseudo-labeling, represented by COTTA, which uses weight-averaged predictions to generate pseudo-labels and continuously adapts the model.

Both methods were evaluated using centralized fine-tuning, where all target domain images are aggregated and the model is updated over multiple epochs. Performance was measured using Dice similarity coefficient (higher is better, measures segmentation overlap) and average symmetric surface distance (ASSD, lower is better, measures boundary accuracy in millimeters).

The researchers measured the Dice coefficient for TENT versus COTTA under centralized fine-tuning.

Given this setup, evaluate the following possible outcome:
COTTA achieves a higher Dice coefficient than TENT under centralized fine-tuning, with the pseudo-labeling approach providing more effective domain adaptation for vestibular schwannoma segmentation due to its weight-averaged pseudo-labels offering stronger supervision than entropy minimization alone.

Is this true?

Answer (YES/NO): NO